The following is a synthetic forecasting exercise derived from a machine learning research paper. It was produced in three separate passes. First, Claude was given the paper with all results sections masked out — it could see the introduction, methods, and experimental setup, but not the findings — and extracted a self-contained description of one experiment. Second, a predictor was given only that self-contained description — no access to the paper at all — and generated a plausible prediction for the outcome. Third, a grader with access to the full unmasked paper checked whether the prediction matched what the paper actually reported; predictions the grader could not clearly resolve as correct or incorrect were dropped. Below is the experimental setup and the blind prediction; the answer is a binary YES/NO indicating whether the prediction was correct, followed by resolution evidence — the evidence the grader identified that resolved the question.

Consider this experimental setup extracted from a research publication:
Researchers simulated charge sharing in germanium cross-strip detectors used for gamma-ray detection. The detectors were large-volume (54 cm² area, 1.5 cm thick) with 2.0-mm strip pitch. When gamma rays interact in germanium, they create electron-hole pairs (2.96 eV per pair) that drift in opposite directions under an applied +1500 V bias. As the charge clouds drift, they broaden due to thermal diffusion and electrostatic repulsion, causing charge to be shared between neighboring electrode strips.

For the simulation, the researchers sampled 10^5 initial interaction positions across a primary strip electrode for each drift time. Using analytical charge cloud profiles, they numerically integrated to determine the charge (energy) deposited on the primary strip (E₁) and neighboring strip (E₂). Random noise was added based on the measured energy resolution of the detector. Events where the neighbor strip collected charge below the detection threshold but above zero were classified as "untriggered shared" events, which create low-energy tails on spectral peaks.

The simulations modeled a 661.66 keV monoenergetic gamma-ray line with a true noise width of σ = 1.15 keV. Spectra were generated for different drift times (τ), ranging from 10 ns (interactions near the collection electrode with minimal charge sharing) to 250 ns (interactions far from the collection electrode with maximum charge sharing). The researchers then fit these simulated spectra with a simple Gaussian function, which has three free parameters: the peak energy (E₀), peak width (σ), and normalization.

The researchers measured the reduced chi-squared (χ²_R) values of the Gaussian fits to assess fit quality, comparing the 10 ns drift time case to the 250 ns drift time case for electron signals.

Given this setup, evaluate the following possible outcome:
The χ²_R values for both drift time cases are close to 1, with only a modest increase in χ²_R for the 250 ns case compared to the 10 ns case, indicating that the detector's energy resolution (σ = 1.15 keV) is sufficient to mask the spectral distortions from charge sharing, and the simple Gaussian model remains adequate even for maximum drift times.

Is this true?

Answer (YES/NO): NO